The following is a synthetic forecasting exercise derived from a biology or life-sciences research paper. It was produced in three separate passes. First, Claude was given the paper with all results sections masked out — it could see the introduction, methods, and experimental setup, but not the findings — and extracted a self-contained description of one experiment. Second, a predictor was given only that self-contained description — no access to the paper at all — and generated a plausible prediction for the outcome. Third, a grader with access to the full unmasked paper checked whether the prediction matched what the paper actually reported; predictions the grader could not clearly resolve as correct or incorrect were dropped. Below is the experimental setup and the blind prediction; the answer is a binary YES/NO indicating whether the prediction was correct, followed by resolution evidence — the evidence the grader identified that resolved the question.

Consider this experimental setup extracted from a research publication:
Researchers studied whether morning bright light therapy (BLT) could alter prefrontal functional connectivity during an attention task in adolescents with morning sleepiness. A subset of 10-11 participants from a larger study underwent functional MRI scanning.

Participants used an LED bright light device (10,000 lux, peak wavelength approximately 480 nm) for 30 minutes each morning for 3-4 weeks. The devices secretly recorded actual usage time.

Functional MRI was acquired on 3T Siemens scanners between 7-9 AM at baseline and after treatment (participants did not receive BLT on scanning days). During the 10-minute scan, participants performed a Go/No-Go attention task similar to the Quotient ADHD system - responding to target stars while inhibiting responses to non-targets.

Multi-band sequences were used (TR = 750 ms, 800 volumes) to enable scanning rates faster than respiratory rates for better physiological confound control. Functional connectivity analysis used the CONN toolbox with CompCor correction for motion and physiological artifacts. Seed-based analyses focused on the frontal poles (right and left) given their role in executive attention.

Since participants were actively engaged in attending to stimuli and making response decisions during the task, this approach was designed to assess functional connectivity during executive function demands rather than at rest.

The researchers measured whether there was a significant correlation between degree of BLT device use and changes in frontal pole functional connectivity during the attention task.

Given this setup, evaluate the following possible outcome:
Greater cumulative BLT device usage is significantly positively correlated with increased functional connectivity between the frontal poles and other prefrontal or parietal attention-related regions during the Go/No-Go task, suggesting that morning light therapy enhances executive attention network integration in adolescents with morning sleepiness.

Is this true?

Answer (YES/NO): YES